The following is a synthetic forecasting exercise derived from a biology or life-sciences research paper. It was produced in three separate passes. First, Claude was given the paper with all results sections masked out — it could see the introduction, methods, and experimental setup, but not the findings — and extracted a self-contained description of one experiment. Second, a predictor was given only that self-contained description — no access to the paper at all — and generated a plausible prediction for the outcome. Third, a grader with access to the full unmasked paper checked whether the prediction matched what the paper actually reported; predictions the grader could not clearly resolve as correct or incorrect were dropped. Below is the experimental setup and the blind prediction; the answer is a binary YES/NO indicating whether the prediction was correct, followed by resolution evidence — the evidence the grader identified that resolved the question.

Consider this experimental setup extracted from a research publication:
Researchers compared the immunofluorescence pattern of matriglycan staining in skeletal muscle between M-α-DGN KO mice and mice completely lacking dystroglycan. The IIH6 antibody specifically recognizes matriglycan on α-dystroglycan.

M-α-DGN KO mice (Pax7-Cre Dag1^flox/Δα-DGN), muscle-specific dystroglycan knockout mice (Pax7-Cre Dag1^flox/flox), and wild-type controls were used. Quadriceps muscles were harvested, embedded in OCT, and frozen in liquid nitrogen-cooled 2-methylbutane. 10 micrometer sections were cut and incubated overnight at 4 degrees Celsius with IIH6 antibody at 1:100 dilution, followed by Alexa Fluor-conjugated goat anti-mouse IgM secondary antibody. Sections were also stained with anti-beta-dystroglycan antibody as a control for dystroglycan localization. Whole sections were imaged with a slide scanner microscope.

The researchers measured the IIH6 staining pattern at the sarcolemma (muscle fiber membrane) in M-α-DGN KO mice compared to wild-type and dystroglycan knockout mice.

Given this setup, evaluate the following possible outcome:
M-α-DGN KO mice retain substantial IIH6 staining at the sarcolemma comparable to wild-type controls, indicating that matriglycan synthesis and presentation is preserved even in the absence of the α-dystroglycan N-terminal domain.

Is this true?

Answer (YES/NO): NO